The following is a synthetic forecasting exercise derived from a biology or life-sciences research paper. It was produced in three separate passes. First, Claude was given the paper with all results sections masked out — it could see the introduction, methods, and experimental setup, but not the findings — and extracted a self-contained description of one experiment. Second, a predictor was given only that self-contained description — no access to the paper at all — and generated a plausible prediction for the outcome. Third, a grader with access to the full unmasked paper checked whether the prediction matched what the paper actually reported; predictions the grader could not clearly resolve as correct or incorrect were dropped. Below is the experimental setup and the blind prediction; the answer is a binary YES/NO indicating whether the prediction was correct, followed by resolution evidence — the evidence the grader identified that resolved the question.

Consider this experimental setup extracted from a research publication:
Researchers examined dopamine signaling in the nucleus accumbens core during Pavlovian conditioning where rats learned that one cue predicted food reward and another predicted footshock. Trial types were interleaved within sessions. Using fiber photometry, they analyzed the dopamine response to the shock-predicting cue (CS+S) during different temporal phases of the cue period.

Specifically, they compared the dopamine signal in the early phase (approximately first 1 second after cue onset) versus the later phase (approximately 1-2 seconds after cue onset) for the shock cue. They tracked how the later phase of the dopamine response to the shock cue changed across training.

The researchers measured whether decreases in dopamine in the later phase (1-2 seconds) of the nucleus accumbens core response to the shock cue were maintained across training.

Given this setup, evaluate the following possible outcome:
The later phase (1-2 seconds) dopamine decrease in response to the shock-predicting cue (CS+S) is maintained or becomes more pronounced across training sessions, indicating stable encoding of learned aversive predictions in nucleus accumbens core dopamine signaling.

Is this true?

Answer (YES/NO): YES